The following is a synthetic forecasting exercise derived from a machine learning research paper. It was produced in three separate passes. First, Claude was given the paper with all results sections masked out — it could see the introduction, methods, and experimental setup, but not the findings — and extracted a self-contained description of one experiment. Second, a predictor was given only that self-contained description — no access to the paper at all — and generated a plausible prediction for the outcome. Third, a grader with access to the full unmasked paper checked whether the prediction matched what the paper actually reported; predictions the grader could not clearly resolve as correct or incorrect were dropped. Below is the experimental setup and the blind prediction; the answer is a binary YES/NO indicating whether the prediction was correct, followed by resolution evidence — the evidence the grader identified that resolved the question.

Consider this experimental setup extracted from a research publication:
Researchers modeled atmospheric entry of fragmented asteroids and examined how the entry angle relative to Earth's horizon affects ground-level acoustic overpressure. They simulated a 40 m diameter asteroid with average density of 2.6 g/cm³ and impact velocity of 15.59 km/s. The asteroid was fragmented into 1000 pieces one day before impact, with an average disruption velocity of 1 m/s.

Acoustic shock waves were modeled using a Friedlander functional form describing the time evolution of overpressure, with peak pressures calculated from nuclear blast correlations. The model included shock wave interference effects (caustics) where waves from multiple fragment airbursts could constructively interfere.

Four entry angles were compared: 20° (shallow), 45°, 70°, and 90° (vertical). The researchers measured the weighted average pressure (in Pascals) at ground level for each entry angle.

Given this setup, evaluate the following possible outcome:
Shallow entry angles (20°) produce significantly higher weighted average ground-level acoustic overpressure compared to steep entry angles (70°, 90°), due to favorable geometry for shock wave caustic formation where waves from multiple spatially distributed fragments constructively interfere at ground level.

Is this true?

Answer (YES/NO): NO